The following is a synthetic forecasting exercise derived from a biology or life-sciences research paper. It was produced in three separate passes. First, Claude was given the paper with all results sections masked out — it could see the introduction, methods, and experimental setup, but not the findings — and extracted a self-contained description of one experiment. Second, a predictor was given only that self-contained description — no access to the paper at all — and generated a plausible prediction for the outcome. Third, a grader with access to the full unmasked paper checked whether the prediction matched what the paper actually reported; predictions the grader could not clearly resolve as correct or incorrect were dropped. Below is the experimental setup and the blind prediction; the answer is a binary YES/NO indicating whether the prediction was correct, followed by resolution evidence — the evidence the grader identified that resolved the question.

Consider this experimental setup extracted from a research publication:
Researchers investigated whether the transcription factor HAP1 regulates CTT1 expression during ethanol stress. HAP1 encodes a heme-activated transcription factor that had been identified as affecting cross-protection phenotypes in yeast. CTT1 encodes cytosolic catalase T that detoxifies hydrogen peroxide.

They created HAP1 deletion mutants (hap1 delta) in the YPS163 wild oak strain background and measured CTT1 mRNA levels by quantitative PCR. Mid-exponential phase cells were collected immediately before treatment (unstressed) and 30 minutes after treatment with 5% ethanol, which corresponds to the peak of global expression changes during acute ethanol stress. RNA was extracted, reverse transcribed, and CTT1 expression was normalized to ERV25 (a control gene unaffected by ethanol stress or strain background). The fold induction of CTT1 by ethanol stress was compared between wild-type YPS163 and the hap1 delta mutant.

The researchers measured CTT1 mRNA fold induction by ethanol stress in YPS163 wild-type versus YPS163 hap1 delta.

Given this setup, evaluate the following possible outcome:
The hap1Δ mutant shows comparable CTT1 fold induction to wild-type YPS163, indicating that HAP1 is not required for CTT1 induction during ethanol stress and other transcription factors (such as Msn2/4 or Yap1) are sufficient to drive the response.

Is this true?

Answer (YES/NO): NO